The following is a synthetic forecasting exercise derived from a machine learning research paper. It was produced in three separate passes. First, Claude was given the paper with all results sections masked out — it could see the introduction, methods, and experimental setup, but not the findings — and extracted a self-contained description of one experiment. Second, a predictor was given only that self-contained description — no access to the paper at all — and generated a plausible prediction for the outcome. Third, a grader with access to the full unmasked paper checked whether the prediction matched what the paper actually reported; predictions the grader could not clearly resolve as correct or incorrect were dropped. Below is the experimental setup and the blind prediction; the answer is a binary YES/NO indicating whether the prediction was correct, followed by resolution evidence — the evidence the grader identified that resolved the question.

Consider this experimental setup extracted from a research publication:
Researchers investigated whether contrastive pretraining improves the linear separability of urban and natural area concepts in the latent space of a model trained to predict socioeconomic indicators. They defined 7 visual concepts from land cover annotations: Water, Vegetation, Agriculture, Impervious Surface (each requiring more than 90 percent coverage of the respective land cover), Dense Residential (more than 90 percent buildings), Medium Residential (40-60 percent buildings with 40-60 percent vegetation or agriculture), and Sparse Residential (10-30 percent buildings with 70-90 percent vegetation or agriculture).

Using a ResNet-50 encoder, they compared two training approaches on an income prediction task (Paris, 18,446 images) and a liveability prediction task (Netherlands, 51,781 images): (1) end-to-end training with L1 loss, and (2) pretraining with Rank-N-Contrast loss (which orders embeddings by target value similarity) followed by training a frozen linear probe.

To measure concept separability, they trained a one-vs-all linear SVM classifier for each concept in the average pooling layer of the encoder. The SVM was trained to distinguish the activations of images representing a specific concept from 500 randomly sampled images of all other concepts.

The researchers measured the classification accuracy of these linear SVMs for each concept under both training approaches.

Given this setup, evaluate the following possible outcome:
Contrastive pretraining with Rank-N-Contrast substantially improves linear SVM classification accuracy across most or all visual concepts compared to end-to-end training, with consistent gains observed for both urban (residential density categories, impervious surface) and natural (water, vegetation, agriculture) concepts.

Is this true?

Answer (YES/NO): NO